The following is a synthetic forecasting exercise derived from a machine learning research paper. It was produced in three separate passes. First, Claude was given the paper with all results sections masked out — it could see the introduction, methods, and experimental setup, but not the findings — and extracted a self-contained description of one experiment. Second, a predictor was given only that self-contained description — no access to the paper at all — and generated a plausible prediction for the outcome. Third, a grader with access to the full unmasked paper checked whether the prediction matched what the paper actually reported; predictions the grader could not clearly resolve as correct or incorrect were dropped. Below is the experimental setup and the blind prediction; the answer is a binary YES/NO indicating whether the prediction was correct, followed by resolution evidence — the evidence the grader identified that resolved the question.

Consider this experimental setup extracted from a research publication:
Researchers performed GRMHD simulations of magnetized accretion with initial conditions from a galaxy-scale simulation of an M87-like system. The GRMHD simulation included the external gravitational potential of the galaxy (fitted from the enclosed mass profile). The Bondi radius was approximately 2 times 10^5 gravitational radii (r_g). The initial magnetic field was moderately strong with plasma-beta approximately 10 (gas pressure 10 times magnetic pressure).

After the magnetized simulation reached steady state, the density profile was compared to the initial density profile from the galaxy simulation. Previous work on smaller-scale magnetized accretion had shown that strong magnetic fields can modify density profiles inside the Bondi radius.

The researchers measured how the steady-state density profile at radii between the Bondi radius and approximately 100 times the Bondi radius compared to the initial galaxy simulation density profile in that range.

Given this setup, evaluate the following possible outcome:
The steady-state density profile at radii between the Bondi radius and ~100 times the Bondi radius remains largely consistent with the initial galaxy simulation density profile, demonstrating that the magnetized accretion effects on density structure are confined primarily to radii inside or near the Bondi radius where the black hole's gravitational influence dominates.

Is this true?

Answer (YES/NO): NO